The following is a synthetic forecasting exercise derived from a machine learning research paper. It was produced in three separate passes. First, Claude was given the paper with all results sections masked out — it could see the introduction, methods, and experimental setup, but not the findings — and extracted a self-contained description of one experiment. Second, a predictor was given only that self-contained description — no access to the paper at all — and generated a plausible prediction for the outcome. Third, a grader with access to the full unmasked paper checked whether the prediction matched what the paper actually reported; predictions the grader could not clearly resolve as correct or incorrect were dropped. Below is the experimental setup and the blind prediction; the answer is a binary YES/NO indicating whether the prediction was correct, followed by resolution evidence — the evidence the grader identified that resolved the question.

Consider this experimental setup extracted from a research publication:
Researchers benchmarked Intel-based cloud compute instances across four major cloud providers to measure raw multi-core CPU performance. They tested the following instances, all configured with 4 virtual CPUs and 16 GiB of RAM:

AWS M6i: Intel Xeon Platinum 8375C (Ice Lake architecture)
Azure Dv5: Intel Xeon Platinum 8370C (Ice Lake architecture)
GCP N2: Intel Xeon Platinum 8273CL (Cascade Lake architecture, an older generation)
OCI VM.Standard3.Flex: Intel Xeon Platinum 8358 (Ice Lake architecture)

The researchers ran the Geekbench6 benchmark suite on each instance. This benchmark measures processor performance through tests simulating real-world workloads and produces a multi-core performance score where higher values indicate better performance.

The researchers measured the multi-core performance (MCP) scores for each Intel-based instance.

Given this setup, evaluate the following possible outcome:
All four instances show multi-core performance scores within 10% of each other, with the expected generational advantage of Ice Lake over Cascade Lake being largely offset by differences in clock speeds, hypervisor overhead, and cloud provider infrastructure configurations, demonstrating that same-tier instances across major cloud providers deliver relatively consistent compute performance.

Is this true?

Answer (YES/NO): NO